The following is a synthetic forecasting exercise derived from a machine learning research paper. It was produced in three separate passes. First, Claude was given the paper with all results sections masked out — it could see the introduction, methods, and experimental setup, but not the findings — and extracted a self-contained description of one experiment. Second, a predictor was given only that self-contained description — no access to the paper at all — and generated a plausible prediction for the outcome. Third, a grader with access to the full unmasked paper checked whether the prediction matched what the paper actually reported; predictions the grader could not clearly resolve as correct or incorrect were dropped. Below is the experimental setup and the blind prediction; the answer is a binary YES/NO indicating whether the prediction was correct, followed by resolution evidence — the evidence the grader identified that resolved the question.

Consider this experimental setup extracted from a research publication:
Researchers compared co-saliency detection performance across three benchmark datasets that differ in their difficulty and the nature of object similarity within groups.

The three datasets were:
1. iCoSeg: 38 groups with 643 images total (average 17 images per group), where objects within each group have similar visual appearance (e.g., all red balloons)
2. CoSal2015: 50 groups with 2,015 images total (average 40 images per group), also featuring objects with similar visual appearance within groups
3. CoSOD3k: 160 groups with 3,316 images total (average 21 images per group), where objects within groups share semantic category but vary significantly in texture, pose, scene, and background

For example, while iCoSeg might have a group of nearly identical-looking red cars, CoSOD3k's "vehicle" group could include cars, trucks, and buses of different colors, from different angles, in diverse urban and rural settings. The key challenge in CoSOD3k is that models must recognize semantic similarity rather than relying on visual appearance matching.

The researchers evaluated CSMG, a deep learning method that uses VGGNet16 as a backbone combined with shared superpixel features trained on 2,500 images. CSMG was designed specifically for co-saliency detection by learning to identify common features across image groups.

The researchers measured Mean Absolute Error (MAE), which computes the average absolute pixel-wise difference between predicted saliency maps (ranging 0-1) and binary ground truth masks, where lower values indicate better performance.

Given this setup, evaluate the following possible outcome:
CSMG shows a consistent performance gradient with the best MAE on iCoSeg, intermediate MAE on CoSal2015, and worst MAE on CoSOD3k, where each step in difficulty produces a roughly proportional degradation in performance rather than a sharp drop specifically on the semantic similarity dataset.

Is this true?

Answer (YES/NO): YES